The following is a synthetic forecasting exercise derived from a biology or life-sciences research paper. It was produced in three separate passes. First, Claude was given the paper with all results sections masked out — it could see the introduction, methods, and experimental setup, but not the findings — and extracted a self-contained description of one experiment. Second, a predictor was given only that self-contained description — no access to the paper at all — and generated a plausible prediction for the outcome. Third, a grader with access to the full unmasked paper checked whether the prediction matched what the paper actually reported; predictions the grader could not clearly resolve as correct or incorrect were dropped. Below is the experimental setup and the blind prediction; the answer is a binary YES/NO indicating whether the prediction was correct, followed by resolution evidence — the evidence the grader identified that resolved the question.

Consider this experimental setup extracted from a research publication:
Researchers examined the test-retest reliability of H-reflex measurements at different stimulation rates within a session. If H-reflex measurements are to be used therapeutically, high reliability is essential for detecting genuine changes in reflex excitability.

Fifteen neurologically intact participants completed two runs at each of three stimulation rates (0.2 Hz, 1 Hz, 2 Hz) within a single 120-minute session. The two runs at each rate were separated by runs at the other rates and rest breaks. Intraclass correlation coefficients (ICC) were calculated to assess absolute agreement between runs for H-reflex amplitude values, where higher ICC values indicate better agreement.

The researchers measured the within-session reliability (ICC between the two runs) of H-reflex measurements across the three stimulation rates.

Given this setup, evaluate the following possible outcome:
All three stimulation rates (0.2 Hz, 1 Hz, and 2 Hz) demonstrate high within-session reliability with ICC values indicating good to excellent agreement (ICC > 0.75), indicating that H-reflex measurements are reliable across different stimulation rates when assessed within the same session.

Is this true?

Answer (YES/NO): YES